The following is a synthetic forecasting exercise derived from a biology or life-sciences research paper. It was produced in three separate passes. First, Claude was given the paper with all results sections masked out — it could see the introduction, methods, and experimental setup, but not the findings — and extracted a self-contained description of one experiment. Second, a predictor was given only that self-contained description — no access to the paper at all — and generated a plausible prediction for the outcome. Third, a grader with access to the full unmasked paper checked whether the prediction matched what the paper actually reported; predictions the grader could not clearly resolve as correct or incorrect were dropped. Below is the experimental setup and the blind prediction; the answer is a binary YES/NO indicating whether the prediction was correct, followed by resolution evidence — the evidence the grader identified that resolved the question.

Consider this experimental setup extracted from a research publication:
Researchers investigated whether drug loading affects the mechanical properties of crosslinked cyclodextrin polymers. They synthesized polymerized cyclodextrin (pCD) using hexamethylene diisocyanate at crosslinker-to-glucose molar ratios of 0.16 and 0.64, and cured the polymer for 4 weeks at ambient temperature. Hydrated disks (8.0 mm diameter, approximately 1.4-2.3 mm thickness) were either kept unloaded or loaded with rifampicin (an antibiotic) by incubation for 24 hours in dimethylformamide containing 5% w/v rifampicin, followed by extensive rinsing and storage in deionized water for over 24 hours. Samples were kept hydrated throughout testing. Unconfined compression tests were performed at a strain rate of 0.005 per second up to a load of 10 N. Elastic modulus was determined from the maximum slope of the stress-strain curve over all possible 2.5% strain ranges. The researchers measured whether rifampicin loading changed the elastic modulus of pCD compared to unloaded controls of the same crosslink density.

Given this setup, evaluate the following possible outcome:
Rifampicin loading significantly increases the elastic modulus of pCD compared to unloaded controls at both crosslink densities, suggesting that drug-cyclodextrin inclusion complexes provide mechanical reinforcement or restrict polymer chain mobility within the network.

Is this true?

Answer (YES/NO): NO